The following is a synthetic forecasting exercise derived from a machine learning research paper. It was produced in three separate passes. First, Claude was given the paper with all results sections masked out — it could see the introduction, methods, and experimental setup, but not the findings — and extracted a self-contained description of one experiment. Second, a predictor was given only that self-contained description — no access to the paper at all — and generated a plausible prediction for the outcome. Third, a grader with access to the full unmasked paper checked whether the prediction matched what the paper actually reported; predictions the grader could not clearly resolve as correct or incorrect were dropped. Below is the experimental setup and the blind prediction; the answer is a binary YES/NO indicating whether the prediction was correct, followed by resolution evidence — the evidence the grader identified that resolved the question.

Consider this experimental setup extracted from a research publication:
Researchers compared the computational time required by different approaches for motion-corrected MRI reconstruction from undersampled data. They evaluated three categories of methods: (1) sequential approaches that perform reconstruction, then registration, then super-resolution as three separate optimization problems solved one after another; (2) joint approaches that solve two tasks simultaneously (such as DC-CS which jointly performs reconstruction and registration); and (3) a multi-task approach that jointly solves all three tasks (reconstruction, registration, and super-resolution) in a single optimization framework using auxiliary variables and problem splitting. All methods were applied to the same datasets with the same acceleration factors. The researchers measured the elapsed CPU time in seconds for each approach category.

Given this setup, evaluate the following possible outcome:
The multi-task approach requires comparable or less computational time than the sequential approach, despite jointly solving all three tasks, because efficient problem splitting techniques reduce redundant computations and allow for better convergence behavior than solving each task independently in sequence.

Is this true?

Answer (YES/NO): YES